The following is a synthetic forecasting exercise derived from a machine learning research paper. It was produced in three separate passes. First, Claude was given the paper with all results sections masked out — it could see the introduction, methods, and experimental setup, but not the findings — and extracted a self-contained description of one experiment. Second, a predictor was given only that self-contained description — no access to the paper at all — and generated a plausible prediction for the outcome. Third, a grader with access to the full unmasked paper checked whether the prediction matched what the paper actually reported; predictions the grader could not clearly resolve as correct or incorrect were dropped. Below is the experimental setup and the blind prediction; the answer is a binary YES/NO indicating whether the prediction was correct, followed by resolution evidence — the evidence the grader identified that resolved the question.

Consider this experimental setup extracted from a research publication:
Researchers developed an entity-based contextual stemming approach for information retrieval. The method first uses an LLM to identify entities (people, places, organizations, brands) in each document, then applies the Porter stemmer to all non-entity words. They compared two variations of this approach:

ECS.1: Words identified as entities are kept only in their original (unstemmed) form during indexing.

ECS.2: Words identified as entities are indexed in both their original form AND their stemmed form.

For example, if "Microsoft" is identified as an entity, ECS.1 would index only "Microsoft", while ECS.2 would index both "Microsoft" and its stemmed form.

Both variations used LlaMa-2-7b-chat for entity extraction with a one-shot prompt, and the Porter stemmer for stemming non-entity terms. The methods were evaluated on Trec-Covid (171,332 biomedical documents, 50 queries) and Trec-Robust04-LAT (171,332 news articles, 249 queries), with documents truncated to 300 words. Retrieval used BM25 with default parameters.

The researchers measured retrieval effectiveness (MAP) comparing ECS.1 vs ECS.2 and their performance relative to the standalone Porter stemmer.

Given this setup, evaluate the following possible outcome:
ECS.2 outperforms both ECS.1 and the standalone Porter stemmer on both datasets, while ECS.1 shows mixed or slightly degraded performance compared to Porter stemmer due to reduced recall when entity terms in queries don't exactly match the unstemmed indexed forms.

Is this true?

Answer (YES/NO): NO